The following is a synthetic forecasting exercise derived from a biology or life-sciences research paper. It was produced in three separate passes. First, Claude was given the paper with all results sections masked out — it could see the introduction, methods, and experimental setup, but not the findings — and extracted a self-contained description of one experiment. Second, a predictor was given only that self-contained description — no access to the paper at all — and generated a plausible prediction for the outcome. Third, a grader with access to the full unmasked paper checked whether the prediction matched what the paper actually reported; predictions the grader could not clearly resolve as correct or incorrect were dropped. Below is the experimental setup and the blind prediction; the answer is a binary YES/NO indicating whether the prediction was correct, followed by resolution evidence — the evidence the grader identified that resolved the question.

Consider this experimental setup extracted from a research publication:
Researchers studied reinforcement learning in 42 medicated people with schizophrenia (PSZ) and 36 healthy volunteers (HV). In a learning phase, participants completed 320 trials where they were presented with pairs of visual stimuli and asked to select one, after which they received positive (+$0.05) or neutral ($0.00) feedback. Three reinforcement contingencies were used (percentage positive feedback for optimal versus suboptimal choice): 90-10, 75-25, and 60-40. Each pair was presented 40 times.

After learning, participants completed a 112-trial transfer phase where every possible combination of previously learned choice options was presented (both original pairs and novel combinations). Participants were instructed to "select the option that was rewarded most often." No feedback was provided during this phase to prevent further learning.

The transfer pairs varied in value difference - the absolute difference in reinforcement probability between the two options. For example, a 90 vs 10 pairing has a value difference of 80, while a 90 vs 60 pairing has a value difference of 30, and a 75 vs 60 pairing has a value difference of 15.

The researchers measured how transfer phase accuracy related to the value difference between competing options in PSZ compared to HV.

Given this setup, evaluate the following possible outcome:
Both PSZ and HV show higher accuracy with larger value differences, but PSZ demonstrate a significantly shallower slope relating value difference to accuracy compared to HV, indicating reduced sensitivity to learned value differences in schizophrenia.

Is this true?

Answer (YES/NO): YES